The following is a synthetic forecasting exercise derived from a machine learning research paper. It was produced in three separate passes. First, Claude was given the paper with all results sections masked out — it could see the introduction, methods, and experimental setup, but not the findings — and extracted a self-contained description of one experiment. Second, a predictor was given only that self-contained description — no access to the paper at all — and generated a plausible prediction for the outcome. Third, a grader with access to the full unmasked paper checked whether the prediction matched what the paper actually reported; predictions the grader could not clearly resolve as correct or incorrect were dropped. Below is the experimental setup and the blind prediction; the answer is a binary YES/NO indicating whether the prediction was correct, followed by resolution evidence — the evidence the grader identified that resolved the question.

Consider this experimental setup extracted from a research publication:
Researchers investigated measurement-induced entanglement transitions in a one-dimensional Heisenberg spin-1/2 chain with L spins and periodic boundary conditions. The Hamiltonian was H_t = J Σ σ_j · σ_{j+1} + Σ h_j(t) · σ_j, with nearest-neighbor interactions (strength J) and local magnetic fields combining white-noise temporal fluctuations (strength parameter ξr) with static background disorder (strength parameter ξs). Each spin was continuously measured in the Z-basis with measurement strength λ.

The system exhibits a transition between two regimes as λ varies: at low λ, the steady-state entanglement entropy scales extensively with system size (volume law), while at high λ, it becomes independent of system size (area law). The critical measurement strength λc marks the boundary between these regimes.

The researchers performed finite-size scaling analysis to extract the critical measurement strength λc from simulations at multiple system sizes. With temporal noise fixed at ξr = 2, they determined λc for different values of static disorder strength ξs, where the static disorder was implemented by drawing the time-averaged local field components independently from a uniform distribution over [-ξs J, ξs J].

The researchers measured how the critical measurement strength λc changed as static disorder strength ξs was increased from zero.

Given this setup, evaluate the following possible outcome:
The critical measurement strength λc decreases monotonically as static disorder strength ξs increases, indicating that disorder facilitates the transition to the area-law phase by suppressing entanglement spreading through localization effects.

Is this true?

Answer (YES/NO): NO